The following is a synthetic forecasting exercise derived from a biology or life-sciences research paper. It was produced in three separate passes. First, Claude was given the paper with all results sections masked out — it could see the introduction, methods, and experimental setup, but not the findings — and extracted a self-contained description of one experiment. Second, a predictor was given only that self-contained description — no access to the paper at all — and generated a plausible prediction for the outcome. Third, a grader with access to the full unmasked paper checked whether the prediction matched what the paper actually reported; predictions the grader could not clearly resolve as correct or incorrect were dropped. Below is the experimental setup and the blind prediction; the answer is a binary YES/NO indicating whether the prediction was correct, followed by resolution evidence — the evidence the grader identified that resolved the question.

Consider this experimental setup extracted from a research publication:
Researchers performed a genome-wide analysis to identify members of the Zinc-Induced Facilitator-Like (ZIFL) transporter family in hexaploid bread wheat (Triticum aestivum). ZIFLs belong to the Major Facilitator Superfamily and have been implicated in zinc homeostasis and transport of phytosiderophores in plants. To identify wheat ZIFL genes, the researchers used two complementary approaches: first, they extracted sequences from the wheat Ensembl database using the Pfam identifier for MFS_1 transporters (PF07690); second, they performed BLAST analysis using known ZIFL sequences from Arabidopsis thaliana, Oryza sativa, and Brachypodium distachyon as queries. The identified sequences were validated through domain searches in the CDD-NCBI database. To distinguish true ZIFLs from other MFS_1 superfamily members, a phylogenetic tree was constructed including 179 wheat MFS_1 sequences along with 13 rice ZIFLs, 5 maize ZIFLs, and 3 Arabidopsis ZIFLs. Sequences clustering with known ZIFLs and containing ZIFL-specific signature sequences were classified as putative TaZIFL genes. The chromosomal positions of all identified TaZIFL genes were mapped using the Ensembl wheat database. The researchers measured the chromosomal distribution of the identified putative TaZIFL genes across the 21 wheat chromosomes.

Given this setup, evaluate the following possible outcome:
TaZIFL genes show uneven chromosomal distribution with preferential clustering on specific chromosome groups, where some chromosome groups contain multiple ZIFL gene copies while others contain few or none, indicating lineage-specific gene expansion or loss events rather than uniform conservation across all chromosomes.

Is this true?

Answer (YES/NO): YES